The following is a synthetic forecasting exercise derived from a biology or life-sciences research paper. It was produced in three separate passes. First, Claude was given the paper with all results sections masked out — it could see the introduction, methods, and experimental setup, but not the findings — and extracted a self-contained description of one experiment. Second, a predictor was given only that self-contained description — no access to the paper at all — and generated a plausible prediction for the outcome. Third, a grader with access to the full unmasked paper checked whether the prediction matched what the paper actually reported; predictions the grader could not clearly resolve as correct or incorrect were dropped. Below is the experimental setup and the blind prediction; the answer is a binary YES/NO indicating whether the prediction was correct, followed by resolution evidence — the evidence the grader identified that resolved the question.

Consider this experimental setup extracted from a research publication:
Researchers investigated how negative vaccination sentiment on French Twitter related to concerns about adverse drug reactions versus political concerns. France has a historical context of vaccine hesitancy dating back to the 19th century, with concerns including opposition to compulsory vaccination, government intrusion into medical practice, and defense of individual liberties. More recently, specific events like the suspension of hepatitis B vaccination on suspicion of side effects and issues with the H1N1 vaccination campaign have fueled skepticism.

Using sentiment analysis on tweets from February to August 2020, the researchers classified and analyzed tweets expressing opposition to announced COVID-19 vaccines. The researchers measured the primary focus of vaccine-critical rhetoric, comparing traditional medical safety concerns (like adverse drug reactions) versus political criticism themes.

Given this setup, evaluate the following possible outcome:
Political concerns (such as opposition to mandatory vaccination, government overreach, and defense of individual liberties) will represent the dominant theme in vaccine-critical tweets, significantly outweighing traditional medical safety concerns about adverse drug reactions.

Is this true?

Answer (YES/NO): YES